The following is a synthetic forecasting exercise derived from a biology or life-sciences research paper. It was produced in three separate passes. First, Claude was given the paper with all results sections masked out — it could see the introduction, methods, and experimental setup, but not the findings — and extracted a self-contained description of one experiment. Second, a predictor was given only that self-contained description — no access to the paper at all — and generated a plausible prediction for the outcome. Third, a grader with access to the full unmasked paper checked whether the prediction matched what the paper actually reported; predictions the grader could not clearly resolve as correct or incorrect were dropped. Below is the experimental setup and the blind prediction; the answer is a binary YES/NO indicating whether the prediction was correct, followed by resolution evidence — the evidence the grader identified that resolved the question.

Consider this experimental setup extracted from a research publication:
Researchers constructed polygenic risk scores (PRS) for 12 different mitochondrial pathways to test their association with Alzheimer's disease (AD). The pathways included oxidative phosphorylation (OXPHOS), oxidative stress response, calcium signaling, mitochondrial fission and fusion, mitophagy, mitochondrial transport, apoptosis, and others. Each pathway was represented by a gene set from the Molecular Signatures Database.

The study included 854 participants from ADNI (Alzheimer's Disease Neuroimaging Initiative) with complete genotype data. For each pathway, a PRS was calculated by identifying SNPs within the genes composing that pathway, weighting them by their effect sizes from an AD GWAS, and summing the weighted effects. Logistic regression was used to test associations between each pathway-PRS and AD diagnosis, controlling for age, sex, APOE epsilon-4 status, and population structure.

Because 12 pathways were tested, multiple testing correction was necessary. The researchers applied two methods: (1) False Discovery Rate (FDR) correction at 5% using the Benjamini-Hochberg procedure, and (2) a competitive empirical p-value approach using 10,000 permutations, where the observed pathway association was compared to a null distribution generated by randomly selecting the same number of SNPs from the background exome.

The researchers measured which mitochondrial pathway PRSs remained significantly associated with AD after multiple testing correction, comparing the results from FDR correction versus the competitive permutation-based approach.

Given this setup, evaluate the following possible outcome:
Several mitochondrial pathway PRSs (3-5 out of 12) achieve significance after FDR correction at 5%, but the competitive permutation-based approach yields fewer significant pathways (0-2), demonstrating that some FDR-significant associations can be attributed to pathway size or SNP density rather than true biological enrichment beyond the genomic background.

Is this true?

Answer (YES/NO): NO